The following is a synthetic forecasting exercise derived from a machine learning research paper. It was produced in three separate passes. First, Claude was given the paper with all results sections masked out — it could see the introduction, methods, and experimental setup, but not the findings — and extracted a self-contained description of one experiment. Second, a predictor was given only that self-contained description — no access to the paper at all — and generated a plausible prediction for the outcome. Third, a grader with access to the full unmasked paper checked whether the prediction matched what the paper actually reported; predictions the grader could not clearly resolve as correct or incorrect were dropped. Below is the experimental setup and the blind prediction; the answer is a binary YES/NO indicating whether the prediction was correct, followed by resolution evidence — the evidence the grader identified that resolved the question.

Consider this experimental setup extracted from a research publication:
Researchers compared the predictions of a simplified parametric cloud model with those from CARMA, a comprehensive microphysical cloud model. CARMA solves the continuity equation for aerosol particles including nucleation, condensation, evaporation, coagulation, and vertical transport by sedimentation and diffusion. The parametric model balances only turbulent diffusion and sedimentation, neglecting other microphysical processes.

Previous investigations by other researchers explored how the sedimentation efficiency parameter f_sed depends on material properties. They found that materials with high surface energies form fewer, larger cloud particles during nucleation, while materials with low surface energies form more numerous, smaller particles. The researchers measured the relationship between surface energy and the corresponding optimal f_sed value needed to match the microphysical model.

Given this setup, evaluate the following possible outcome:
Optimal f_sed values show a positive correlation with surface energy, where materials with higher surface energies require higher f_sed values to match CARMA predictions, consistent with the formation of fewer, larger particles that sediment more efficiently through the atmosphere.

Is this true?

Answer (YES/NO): YES